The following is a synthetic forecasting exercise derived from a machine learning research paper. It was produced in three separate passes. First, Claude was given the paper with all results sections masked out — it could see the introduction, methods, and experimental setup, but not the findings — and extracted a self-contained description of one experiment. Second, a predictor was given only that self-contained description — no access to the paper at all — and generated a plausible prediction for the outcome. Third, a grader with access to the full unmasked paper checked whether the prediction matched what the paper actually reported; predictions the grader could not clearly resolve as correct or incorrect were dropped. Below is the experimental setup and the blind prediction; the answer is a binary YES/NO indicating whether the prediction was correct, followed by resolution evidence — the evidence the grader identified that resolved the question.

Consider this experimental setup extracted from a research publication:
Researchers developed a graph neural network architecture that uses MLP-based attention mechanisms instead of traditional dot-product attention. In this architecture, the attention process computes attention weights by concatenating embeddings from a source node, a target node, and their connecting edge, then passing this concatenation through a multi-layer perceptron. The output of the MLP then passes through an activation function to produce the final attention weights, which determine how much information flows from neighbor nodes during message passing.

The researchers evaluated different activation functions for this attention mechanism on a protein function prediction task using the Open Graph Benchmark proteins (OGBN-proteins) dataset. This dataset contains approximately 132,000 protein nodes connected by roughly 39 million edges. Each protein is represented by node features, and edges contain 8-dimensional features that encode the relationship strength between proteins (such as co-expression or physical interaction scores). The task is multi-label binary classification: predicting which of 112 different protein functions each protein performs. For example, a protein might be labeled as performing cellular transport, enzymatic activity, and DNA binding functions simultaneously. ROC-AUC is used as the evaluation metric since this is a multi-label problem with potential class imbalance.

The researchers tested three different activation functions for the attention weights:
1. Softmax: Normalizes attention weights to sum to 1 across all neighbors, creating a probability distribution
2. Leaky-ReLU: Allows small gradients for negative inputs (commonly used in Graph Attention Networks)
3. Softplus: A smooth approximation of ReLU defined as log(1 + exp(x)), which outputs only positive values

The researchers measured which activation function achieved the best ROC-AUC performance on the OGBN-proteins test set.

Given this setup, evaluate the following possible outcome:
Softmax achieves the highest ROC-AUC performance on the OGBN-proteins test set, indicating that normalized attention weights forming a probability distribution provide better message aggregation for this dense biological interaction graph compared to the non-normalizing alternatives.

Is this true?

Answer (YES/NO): YES